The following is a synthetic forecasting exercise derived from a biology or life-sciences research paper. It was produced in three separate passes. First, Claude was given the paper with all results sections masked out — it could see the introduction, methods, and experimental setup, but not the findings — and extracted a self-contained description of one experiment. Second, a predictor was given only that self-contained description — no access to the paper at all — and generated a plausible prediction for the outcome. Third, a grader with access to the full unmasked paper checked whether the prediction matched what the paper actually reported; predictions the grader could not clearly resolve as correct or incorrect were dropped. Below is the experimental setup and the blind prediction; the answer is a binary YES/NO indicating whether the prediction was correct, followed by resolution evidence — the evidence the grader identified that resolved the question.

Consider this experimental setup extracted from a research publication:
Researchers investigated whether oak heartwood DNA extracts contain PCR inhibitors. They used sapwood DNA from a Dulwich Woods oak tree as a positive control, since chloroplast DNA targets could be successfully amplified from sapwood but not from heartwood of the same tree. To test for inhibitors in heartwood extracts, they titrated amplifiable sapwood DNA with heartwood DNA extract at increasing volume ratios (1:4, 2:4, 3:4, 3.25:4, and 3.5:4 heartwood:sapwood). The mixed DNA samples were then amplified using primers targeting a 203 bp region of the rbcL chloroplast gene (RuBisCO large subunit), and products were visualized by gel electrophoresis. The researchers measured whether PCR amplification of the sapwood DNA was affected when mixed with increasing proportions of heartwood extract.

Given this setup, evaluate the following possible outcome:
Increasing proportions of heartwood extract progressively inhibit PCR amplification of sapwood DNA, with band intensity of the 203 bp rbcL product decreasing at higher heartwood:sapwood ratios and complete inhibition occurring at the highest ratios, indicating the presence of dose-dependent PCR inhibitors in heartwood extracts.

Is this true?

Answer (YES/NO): NO